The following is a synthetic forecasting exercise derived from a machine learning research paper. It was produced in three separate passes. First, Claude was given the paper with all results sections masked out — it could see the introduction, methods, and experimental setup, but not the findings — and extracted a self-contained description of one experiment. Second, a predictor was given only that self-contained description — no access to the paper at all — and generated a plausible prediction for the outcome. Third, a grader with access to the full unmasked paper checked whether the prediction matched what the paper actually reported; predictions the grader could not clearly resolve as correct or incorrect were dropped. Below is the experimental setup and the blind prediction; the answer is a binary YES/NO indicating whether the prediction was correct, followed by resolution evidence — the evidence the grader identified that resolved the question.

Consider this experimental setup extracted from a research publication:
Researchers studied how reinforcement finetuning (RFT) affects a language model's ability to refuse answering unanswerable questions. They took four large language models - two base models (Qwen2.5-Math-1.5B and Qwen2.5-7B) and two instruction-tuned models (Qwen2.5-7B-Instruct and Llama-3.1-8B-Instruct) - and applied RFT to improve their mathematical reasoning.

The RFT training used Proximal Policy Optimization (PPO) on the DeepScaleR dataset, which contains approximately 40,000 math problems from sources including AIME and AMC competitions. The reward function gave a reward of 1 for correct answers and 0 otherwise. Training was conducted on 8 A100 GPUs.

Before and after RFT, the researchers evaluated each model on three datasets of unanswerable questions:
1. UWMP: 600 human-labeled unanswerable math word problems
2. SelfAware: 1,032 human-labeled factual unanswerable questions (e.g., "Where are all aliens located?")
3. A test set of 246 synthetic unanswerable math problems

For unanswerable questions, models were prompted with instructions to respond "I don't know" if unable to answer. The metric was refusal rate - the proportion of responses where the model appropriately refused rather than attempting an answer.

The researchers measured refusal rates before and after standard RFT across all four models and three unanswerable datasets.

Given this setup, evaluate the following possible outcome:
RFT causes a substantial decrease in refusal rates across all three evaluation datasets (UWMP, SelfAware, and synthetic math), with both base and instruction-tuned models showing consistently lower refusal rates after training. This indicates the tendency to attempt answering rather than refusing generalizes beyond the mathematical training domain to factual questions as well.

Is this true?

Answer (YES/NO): YES